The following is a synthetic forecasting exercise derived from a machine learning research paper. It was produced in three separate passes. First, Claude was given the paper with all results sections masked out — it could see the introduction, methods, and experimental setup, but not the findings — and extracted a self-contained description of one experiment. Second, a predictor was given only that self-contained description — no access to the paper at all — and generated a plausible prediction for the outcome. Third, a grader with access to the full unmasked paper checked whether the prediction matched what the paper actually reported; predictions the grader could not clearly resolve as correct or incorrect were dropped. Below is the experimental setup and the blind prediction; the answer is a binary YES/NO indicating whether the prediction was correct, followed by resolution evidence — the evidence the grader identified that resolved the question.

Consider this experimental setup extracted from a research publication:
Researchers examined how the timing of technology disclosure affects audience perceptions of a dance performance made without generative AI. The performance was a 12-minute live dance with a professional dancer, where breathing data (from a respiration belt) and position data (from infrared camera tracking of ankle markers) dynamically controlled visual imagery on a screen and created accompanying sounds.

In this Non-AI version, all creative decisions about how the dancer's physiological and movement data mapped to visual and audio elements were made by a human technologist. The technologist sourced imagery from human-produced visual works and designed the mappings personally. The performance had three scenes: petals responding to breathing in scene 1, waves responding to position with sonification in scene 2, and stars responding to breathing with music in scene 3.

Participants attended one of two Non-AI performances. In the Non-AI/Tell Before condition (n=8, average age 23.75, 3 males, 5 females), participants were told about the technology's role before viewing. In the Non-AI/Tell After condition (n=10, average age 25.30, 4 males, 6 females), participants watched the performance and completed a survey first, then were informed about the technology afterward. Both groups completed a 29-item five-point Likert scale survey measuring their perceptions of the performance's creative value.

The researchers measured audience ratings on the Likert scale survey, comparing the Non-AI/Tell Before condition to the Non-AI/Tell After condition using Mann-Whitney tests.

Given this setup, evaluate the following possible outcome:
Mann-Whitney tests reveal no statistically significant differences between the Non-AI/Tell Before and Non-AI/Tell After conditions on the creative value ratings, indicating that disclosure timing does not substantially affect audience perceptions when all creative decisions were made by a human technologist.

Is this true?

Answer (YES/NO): NO